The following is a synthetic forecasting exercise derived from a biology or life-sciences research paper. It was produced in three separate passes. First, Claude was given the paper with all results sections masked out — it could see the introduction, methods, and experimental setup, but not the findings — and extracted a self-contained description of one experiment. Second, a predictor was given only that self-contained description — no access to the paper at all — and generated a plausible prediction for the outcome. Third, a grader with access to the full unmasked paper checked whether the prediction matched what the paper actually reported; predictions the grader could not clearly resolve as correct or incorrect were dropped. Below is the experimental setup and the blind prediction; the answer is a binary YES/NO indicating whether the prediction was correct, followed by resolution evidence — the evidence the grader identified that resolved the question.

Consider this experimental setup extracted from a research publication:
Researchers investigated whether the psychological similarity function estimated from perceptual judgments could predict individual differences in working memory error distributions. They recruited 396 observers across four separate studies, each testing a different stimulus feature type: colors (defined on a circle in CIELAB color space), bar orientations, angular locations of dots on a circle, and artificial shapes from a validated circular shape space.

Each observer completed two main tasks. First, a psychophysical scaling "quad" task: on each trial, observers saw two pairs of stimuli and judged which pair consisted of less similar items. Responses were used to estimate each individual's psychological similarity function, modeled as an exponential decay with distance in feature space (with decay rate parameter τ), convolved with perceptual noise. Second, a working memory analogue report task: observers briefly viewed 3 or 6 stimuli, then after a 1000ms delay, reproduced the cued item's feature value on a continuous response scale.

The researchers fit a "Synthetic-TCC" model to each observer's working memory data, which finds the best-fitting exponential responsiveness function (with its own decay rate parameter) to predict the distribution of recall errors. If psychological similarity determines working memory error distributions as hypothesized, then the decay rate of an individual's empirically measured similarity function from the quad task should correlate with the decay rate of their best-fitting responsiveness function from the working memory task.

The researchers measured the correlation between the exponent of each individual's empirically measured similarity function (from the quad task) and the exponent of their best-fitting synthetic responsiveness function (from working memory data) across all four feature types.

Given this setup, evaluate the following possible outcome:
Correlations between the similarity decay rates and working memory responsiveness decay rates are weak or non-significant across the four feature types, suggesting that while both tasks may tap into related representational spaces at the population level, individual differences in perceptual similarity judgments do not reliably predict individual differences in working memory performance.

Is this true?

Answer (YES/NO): YES